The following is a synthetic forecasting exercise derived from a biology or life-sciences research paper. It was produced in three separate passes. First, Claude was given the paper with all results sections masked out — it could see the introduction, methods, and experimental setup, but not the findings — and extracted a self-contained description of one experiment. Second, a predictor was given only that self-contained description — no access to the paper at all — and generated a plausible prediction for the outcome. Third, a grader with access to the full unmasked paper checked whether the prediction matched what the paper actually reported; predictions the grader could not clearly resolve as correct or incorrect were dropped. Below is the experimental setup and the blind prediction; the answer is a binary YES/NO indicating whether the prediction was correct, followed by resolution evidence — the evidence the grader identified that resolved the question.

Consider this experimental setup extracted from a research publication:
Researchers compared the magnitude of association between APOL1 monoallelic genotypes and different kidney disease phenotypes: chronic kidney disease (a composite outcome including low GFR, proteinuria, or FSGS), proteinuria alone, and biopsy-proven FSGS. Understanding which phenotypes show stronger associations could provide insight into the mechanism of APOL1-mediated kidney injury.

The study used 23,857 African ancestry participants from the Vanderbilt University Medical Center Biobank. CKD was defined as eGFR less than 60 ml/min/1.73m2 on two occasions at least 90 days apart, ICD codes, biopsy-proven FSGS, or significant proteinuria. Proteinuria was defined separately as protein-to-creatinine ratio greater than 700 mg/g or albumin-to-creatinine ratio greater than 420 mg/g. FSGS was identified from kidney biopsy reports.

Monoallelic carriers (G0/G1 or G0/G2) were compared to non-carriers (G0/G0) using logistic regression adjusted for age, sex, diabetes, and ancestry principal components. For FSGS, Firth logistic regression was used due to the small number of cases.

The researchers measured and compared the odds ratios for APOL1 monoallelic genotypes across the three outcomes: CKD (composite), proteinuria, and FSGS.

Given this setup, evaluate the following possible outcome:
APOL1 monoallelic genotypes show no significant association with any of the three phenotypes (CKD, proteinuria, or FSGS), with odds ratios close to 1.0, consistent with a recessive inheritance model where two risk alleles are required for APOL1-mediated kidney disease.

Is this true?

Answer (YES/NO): NO